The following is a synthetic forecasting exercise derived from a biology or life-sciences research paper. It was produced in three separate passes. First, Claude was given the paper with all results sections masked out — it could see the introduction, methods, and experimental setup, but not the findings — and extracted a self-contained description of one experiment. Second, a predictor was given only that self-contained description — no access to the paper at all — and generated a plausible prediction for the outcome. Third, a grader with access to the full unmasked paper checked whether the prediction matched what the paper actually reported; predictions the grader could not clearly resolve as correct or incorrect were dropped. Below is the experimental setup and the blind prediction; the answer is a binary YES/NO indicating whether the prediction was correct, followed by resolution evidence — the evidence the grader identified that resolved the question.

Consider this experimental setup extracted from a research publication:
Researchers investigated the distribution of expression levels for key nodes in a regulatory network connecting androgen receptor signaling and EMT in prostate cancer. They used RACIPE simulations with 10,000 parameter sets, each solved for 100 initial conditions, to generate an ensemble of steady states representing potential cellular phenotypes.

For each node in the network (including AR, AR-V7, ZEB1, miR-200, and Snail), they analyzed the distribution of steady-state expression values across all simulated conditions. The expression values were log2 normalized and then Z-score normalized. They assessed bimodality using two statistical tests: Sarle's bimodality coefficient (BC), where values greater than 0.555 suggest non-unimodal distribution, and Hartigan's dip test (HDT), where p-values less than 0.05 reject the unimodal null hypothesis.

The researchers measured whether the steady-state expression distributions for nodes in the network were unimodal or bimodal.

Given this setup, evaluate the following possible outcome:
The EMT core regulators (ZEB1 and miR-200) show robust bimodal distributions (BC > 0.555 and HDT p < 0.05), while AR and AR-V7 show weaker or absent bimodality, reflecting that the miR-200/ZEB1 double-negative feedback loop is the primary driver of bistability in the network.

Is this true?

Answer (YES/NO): NO